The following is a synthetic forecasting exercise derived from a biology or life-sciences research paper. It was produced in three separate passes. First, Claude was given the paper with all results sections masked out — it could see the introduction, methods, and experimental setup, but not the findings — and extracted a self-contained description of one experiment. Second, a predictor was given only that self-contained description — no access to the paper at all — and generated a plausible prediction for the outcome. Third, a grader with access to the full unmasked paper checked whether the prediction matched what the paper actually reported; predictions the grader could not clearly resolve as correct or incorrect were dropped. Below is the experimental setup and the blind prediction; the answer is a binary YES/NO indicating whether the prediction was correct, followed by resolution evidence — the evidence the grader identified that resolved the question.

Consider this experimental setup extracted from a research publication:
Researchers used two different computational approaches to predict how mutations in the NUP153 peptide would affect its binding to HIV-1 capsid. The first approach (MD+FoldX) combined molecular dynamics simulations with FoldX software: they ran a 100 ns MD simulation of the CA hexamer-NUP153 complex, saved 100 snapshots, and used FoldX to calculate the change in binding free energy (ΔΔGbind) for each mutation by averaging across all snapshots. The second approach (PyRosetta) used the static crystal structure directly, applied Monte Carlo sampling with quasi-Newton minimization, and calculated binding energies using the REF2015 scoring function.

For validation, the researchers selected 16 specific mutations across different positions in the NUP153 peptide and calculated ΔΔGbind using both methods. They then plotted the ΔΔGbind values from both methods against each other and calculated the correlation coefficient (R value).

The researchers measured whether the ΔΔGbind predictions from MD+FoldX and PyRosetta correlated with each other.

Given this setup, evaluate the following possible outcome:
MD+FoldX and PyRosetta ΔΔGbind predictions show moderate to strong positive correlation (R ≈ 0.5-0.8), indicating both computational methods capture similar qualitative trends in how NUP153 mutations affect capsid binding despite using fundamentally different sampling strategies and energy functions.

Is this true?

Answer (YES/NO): NO